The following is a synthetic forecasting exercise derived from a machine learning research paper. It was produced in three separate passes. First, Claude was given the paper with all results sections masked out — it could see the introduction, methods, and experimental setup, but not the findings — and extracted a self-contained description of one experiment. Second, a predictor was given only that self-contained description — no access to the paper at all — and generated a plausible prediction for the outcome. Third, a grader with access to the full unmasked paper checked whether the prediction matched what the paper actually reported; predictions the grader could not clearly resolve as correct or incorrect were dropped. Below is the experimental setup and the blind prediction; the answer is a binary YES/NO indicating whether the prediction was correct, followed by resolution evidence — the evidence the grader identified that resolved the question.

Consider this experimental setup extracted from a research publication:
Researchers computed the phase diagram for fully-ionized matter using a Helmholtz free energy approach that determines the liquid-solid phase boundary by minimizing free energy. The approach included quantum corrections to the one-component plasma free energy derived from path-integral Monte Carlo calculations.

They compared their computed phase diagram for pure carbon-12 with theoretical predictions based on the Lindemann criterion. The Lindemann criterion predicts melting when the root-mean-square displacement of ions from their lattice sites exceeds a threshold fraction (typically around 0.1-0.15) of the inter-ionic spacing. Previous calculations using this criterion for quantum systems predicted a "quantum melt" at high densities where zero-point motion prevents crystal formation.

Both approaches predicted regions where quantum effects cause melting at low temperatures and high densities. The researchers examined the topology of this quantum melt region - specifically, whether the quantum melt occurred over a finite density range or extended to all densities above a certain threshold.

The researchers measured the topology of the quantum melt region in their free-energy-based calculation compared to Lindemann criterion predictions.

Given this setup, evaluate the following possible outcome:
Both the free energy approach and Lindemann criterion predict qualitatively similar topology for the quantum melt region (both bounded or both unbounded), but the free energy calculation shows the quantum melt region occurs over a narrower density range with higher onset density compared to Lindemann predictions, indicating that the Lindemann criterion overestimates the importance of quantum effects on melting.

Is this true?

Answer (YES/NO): NO